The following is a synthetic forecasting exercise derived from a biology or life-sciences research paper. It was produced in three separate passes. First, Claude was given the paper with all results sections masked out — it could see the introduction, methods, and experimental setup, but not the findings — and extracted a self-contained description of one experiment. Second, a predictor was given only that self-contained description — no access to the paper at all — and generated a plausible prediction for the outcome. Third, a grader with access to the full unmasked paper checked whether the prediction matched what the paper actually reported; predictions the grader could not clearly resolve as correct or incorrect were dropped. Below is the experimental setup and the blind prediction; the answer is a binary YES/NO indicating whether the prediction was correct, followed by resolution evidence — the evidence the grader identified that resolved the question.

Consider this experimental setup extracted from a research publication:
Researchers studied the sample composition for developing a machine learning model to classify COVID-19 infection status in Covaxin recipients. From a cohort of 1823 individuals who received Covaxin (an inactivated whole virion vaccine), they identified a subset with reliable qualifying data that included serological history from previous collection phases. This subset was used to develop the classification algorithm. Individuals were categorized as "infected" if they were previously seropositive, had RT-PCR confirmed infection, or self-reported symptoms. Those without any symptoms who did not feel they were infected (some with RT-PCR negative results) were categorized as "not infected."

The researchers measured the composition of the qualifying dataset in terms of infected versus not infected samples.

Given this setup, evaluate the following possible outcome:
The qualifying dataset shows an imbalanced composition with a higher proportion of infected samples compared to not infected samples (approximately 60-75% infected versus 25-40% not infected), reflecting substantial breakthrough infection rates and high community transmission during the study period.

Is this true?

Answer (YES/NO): NO